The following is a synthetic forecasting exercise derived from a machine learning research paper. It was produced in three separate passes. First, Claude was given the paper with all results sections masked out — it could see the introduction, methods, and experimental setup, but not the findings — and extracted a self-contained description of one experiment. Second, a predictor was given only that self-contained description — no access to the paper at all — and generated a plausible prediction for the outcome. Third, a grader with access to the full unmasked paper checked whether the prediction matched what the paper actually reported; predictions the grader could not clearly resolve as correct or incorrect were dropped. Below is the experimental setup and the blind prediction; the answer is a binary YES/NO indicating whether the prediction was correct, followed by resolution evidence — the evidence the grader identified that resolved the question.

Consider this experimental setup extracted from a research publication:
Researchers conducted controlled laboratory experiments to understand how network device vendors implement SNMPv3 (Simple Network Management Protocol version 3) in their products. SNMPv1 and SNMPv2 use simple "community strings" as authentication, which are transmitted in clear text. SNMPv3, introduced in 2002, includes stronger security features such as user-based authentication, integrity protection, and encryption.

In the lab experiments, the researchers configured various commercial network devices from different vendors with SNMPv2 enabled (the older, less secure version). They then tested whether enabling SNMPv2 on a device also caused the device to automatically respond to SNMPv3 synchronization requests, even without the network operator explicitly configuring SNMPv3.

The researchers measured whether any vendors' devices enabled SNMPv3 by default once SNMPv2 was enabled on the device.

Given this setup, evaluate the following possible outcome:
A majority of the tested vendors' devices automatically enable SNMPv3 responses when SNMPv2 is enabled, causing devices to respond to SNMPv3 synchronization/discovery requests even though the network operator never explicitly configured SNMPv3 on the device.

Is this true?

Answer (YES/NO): YES